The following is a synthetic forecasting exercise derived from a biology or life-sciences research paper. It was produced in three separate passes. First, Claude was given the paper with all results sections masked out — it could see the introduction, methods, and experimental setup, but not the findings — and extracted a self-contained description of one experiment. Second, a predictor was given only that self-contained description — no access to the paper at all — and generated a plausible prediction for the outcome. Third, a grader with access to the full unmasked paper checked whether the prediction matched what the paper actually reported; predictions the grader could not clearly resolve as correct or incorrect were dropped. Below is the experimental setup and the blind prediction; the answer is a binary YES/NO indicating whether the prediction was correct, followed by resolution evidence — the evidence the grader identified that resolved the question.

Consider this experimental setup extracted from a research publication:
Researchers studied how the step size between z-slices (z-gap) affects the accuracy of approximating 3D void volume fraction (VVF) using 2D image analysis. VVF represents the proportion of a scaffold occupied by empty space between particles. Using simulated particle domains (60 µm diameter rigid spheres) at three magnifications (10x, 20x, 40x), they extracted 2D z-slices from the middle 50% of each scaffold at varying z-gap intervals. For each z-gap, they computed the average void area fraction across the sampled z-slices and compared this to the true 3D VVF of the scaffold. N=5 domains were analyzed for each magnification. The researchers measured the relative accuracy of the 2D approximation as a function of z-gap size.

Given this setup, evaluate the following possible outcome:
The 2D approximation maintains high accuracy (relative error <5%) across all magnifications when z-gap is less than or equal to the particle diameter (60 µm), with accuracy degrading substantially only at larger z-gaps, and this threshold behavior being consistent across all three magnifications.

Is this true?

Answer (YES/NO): NO